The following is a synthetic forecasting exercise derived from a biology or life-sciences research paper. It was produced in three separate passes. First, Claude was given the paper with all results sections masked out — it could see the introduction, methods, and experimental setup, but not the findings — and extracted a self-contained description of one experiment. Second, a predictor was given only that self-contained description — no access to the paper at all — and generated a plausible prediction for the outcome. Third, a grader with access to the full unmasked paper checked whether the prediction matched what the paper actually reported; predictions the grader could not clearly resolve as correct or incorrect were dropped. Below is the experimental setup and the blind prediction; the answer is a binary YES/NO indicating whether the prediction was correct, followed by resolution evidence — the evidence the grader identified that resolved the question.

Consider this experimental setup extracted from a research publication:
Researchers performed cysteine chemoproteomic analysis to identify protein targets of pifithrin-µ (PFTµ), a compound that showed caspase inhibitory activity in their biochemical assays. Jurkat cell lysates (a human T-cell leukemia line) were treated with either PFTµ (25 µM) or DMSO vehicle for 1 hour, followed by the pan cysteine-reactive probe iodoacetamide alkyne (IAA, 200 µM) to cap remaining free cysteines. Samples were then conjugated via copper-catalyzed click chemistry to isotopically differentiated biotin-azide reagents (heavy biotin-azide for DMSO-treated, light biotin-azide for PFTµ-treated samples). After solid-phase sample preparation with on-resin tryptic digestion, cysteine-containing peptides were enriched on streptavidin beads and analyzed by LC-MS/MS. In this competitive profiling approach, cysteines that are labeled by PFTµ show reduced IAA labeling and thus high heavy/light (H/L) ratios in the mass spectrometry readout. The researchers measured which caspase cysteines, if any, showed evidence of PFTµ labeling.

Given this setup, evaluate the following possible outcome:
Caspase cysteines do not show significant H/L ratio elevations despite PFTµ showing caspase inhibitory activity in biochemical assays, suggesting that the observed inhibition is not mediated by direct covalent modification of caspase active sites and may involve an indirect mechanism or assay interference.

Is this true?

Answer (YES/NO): NO